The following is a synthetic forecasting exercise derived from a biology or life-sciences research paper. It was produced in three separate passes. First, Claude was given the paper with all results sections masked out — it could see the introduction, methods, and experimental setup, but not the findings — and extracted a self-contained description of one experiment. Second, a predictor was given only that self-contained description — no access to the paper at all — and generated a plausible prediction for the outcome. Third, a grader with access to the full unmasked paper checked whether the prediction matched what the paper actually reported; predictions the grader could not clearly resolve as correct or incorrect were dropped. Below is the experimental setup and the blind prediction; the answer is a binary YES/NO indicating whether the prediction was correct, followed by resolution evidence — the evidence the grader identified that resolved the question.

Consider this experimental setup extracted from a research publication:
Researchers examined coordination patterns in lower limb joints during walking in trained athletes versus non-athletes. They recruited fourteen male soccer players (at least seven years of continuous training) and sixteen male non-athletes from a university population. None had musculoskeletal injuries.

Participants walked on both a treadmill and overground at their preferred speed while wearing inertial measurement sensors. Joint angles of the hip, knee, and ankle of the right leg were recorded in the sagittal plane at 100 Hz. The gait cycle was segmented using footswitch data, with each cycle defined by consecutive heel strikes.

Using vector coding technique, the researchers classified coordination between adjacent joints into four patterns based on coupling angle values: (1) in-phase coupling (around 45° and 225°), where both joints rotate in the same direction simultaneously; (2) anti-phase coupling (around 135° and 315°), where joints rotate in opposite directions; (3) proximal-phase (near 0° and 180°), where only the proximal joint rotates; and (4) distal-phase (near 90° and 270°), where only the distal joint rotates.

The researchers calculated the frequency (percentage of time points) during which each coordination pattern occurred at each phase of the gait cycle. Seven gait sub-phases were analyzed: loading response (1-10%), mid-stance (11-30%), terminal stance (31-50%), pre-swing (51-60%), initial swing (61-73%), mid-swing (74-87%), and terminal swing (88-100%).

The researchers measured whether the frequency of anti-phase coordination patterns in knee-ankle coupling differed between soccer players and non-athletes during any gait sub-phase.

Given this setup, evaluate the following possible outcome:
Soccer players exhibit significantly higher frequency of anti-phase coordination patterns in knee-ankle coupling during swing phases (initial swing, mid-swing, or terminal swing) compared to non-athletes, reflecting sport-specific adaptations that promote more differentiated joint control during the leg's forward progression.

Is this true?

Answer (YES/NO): NO